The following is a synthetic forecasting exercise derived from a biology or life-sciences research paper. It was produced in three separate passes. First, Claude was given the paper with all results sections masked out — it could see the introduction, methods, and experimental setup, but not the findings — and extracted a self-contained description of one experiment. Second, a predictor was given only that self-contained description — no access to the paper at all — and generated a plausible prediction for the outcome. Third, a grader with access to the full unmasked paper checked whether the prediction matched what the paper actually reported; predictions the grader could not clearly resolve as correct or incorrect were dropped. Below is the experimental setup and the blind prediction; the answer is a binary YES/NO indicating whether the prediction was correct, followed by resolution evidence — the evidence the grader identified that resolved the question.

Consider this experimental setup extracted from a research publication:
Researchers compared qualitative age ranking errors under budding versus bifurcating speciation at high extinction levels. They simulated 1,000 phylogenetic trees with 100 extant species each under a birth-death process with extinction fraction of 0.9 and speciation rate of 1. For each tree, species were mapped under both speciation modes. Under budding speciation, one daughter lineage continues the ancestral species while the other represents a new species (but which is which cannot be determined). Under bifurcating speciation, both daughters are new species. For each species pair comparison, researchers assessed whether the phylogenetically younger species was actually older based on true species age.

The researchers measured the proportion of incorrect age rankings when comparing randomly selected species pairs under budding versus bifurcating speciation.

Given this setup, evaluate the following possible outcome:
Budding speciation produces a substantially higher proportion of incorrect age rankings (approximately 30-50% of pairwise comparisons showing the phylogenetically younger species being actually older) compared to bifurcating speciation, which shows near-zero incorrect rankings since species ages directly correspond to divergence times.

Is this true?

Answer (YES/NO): NO